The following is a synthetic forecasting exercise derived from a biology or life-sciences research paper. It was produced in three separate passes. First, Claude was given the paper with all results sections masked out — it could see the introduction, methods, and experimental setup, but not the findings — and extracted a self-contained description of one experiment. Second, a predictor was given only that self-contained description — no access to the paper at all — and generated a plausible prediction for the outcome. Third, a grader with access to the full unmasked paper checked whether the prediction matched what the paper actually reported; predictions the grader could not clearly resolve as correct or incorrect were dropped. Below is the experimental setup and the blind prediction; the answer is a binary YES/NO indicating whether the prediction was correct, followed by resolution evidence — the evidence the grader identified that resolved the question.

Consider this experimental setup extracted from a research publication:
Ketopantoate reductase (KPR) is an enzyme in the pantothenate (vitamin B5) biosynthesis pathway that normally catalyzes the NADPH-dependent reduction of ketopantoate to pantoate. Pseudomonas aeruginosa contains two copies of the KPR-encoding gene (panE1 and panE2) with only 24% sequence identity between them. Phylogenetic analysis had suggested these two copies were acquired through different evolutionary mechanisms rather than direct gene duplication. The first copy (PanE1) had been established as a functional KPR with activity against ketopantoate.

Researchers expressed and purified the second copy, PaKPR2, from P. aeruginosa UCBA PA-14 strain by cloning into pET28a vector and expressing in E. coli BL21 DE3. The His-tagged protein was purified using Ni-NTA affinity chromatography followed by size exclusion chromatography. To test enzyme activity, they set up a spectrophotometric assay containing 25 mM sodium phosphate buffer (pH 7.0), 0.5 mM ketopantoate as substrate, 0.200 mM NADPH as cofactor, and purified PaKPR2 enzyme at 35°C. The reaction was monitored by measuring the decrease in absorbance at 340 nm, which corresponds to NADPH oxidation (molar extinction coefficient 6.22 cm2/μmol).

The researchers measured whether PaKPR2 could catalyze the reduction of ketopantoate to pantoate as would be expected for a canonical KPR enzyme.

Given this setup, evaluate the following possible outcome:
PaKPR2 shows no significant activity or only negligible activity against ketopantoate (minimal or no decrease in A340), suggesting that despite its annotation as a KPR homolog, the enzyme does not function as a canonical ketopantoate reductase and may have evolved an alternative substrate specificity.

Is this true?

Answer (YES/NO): YES